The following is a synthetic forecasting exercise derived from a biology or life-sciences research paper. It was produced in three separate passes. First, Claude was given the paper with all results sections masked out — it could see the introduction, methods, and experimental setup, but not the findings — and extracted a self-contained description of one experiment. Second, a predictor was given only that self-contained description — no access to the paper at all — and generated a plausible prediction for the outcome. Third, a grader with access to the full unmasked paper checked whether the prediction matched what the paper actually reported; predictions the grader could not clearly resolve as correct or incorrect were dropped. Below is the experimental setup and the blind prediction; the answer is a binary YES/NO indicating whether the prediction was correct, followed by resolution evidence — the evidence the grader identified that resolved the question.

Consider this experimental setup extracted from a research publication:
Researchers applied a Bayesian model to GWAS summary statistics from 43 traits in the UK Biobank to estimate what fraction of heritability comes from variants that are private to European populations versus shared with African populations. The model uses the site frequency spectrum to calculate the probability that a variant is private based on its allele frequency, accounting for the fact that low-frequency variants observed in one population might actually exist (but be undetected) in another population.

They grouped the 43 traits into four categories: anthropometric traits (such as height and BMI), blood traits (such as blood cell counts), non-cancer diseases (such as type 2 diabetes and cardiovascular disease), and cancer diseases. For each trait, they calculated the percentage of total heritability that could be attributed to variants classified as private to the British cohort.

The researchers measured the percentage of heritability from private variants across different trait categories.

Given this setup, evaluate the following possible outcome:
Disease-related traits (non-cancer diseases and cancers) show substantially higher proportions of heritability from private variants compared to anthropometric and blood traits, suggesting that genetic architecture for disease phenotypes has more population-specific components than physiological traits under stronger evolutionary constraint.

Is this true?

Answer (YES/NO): YES